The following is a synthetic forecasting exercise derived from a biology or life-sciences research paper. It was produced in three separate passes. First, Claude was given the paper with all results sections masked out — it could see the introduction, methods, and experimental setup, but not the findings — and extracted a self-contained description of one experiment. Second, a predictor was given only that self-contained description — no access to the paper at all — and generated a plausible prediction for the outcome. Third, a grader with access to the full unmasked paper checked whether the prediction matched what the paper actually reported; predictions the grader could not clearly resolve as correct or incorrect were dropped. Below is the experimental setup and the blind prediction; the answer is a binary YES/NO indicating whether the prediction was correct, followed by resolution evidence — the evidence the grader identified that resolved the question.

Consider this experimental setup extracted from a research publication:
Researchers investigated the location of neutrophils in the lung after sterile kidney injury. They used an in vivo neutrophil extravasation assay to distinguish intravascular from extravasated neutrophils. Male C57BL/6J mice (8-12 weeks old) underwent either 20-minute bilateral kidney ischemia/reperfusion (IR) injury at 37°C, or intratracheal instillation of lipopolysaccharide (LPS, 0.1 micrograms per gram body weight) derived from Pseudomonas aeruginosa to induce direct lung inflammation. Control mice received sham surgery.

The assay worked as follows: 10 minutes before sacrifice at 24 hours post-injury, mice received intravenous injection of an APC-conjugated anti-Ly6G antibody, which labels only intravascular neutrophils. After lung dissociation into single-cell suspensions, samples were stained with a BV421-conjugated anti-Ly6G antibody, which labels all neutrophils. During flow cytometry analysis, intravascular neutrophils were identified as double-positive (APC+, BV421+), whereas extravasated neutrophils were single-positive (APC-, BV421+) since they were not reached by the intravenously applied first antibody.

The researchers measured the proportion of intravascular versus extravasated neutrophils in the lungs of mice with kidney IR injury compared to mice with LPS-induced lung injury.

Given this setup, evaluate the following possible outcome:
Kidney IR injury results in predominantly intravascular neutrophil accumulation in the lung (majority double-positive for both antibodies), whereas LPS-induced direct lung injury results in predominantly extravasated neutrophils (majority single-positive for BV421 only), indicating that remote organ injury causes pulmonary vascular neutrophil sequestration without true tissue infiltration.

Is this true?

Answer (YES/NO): YES